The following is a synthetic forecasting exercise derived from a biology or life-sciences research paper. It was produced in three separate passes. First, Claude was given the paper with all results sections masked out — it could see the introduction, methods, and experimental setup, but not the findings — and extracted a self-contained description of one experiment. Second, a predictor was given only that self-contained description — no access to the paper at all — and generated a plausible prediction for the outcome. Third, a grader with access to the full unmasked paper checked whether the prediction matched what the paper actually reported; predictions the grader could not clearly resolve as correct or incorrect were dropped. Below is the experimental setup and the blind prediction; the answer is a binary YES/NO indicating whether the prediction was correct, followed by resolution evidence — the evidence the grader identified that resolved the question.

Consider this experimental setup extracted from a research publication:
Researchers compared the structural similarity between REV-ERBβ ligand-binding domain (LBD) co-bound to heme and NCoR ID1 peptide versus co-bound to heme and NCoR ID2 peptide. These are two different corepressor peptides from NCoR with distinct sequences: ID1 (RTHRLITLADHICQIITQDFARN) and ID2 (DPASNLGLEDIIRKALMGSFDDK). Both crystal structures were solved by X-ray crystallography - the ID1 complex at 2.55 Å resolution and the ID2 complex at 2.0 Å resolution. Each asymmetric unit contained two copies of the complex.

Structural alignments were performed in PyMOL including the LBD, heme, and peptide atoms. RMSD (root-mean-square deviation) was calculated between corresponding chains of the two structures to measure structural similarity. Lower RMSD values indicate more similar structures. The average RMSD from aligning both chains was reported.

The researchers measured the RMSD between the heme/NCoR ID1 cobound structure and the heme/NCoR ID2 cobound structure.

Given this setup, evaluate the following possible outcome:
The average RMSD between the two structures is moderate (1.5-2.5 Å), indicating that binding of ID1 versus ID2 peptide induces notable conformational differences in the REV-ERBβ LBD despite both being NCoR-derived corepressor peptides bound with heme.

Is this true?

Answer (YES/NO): NO